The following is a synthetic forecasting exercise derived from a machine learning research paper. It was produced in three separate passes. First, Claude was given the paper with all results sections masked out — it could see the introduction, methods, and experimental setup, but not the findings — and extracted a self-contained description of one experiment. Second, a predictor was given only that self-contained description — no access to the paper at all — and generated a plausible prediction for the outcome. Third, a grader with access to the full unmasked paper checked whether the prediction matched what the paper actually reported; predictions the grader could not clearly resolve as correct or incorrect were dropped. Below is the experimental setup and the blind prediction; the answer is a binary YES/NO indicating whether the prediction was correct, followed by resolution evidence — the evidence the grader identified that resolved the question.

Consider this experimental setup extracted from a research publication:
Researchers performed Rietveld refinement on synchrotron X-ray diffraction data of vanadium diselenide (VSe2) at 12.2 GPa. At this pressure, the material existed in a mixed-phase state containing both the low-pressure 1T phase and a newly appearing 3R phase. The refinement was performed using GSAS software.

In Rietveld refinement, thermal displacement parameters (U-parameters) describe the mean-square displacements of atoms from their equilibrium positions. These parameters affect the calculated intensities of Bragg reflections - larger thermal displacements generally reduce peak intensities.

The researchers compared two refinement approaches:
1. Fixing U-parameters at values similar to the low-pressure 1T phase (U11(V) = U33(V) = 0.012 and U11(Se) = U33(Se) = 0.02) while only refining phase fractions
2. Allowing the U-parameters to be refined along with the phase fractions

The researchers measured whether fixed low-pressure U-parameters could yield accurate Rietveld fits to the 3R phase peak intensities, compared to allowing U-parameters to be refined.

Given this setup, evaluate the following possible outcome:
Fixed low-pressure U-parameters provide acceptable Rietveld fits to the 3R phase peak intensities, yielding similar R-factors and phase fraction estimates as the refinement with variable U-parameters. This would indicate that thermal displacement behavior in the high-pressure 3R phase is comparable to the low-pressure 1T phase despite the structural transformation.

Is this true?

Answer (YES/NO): NO